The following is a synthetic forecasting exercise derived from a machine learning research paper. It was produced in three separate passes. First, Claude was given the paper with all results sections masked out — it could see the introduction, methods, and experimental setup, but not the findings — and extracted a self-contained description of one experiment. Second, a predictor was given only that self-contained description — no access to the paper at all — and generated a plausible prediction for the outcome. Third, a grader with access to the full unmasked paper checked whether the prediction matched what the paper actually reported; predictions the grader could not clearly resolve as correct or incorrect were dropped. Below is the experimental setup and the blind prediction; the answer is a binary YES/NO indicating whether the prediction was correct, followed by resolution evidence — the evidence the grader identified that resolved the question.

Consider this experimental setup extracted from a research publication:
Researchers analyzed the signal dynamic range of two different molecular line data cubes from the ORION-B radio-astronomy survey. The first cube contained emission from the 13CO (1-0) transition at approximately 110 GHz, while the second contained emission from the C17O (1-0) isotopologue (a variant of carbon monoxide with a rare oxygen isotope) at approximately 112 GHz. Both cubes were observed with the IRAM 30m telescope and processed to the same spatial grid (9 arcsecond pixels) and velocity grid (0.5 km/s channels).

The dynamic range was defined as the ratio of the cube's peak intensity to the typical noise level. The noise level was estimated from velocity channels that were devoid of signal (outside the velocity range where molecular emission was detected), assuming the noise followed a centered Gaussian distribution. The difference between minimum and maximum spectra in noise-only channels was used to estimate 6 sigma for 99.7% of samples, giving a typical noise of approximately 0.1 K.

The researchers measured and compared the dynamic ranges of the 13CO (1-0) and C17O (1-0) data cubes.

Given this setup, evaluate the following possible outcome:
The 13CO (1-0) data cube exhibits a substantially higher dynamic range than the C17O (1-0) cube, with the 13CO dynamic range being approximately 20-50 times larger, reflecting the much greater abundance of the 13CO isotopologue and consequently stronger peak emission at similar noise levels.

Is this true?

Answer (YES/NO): YES